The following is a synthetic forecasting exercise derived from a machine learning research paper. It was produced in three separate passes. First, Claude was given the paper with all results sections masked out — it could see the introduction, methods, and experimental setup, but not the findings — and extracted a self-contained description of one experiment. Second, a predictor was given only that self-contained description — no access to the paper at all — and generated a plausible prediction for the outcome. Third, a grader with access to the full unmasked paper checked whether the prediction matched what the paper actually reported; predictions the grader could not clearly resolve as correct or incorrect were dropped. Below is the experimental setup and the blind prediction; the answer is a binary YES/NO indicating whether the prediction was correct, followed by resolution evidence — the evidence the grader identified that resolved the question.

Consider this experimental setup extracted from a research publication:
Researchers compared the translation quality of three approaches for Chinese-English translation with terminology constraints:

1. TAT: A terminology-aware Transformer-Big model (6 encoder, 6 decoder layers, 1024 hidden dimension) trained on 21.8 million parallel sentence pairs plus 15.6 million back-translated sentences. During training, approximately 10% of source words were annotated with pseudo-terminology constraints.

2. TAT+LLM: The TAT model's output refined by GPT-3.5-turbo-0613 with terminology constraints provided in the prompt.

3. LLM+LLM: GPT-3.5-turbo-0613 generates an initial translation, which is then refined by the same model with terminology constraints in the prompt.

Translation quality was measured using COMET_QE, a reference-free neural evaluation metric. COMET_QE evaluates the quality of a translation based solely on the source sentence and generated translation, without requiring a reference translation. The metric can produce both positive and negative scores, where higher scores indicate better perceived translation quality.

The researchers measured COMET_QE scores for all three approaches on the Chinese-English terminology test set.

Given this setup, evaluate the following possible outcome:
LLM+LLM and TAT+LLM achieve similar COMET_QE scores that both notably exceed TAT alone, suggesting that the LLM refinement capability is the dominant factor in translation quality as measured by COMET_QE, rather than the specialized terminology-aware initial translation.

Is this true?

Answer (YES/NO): YES